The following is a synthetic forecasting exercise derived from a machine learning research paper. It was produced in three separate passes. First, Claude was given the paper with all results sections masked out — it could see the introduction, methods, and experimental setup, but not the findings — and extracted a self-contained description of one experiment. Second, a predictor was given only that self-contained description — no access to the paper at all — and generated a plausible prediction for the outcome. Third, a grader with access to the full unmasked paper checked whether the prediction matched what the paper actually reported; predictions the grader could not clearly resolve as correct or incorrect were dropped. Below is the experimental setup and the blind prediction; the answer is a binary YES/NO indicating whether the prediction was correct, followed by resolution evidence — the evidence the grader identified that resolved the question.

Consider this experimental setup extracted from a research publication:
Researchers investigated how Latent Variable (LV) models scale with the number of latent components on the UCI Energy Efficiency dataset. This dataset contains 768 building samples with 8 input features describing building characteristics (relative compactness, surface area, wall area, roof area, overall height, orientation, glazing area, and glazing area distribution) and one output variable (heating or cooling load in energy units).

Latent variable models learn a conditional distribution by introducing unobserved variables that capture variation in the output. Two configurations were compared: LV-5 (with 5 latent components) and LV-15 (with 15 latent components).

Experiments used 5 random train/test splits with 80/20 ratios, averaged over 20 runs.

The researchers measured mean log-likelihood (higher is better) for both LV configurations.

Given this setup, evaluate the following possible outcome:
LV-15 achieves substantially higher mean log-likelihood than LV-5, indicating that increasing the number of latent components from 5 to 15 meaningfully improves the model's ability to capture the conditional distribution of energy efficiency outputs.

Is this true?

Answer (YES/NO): NO